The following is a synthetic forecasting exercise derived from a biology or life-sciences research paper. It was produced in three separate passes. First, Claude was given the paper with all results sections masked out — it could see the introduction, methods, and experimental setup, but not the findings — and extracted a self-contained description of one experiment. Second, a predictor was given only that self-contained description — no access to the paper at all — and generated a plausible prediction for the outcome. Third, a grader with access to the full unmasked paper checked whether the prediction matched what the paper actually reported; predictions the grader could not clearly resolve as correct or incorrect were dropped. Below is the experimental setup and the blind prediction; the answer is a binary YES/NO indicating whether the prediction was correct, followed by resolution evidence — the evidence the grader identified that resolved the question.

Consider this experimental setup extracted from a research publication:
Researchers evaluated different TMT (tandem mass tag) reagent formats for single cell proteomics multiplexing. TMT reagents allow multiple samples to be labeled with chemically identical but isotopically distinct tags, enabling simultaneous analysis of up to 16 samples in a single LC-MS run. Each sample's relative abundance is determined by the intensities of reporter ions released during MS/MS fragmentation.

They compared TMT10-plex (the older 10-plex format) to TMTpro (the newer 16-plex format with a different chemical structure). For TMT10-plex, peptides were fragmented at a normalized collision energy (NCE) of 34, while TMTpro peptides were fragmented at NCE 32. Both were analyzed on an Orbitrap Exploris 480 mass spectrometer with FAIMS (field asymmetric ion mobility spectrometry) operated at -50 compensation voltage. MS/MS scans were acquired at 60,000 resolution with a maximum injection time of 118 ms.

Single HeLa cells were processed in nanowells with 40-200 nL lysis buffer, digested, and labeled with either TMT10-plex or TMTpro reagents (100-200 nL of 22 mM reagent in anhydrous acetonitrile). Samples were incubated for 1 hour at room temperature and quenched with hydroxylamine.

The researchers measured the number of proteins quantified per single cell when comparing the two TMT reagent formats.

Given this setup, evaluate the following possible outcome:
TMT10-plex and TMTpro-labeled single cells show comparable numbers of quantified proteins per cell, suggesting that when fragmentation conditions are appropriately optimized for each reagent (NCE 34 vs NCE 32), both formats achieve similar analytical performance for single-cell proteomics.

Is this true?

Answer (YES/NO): YES